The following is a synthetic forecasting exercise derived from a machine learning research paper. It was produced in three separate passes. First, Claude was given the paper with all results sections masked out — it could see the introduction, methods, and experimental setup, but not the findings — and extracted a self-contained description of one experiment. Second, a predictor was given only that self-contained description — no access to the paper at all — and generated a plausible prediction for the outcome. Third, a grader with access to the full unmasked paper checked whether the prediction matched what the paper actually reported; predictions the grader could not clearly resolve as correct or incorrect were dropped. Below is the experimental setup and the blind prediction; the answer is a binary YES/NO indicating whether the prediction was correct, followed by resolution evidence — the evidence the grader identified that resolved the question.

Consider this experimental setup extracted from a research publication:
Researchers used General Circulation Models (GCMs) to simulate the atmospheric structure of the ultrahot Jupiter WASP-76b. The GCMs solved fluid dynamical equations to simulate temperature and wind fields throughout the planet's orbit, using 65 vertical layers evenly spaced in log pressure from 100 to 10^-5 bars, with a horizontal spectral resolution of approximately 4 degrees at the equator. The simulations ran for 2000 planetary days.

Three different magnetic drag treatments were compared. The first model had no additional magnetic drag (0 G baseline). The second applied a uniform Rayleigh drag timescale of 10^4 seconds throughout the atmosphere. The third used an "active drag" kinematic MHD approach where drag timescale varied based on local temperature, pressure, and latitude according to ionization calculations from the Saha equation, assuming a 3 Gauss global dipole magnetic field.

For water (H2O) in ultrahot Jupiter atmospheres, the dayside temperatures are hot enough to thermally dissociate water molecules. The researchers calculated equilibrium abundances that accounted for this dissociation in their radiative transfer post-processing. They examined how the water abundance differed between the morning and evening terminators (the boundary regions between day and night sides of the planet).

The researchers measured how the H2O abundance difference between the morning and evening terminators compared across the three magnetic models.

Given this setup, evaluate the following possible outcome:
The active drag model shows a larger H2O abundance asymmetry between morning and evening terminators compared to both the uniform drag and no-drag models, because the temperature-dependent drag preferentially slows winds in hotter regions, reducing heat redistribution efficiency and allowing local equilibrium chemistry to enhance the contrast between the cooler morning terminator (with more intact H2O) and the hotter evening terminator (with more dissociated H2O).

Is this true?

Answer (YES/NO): NO